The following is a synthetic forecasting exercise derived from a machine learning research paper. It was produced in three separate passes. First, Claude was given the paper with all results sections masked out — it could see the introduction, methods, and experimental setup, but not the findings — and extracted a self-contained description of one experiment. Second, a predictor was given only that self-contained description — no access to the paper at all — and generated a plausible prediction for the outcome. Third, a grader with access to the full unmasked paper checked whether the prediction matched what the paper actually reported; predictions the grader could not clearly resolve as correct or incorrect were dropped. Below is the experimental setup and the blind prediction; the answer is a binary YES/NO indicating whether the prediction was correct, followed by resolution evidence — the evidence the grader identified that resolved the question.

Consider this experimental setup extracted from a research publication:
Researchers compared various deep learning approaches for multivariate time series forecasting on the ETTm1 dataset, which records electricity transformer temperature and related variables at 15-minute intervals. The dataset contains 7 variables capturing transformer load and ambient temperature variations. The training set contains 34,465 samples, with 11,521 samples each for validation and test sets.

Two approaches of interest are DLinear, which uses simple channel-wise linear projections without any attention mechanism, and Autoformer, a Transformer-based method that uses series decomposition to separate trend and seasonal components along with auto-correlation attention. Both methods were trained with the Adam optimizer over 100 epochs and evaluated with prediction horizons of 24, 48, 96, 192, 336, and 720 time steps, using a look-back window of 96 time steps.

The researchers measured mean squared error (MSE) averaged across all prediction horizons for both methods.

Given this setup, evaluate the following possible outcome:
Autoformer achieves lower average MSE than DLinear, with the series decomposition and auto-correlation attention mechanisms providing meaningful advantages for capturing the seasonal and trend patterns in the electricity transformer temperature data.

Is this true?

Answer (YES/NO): NO